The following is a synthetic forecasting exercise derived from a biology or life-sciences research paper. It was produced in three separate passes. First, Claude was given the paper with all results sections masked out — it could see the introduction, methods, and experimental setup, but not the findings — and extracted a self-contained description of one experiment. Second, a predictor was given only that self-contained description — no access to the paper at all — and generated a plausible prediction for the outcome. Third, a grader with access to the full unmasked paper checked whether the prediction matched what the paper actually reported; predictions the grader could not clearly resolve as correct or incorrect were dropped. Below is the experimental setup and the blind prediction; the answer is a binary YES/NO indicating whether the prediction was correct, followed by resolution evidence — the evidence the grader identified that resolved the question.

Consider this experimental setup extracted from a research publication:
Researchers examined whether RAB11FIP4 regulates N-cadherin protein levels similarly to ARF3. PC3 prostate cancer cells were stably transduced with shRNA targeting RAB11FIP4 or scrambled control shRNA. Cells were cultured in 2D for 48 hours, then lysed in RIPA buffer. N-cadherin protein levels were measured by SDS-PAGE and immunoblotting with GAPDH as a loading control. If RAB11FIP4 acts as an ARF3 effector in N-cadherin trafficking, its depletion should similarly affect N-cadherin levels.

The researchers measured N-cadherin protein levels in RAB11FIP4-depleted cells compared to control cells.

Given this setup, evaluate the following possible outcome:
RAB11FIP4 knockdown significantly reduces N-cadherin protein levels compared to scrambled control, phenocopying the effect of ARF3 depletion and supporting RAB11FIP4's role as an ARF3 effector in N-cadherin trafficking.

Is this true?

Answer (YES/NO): YES